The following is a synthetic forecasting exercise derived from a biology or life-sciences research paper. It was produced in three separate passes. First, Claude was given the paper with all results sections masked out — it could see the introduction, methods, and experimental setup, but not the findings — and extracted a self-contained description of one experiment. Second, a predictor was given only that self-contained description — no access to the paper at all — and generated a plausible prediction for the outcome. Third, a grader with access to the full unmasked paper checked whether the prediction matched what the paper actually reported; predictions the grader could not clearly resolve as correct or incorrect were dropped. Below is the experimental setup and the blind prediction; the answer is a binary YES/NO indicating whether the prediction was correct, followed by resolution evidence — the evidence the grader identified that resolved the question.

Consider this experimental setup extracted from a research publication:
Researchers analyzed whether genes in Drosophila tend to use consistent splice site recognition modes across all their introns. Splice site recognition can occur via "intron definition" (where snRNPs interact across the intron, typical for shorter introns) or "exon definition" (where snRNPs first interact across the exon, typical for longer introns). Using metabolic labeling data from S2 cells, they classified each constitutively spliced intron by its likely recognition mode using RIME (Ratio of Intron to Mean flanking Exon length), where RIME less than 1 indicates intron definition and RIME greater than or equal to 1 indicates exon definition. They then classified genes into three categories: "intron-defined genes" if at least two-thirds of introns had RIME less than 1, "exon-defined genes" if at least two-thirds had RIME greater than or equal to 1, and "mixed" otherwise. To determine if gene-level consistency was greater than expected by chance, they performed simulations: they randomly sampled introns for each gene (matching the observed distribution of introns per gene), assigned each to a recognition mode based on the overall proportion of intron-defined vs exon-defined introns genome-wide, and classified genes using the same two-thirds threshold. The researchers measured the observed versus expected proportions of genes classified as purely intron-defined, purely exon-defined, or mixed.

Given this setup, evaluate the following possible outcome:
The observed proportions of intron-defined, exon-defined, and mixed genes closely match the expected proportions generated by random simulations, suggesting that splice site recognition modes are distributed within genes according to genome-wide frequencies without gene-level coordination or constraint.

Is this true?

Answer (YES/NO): NO